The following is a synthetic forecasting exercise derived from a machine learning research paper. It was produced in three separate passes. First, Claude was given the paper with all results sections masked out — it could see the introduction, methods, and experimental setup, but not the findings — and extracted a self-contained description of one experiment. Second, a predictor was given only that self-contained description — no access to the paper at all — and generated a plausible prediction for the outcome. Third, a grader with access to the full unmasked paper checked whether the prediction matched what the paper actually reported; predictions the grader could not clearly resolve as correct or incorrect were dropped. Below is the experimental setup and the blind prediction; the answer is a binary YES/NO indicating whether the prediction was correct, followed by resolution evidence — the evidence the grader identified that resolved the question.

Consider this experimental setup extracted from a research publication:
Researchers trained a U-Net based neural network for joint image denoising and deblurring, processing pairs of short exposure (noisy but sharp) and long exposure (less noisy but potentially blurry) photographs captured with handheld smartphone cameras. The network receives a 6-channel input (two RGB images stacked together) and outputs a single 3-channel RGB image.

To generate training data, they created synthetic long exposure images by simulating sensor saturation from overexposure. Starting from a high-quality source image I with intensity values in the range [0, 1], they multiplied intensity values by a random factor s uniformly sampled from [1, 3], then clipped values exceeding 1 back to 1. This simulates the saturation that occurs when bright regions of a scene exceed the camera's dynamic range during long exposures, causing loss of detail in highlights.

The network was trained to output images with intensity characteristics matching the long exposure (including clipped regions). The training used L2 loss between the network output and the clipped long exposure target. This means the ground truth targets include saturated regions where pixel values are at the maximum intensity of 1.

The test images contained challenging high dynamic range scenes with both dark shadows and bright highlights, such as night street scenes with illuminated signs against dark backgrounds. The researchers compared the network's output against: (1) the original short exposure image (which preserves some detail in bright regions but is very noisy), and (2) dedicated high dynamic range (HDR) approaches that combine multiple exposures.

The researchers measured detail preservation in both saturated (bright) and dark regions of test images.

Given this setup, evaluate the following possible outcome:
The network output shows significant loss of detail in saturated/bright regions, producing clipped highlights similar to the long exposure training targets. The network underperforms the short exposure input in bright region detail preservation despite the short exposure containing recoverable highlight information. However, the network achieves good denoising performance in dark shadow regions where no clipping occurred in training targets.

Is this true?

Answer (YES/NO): NO